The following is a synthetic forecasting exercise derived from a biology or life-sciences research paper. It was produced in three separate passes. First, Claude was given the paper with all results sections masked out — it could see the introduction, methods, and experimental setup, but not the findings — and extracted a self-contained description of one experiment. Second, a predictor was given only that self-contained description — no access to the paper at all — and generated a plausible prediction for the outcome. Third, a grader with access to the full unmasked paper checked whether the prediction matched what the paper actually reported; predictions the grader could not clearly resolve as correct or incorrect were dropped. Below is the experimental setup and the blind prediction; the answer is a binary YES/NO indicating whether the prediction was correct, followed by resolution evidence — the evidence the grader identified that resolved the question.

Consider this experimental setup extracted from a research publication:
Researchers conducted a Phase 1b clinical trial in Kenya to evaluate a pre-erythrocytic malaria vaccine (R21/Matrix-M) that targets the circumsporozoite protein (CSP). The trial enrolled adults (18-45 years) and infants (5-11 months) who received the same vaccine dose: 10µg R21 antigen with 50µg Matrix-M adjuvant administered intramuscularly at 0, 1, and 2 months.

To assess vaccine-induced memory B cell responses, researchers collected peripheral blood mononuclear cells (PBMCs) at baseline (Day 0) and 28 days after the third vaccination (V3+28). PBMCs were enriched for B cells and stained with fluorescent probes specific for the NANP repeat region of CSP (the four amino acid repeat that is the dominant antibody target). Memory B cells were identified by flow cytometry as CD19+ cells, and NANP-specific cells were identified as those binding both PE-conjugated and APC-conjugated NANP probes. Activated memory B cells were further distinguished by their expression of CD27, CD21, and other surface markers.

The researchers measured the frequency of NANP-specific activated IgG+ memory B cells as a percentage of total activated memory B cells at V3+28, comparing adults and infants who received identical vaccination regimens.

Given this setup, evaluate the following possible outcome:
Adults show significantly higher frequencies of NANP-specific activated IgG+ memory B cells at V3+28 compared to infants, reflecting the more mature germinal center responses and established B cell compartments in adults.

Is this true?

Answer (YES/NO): NO